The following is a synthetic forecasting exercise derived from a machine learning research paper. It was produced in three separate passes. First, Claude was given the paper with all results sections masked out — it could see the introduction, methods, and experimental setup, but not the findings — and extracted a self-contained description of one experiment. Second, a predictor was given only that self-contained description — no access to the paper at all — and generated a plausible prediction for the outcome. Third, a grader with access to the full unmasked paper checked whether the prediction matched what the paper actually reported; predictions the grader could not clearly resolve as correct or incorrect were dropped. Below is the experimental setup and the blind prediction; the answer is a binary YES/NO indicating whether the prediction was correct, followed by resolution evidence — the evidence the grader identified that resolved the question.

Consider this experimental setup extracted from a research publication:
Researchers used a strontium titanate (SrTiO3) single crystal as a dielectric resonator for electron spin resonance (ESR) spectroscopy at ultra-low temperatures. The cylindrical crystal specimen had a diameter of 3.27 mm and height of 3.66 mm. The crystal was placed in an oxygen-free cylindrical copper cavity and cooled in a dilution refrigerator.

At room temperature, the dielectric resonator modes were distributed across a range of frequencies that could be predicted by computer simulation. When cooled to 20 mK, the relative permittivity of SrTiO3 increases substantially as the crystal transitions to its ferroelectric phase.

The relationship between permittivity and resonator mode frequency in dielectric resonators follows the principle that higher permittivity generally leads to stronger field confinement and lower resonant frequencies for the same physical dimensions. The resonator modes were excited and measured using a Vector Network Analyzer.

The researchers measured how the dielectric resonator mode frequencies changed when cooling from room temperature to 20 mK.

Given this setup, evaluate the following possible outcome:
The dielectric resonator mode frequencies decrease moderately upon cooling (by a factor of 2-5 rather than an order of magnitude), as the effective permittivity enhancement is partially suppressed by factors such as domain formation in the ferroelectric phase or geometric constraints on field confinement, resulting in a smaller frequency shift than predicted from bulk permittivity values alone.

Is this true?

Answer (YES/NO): NO